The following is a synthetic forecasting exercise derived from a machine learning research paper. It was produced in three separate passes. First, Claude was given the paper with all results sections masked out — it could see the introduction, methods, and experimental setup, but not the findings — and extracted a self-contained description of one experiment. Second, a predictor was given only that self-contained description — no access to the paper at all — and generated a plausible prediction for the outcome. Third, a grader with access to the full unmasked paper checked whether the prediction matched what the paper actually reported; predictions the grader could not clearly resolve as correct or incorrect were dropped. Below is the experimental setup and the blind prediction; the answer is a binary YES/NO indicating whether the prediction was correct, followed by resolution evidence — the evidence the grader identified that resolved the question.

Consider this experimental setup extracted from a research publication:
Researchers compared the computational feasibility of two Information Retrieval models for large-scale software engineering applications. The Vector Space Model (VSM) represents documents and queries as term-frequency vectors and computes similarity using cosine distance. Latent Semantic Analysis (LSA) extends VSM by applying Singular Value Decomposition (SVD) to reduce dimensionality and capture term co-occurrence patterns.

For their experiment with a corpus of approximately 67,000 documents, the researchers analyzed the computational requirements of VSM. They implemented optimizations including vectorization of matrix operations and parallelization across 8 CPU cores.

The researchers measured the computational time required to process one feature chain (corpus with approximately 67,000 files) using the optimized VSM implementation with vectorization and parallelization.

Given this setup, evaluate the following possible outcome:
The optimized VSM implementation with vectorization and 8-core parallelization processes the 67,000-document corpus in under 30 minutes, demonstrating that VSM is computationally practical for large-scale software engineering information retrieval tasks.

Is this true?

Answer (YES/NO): NO